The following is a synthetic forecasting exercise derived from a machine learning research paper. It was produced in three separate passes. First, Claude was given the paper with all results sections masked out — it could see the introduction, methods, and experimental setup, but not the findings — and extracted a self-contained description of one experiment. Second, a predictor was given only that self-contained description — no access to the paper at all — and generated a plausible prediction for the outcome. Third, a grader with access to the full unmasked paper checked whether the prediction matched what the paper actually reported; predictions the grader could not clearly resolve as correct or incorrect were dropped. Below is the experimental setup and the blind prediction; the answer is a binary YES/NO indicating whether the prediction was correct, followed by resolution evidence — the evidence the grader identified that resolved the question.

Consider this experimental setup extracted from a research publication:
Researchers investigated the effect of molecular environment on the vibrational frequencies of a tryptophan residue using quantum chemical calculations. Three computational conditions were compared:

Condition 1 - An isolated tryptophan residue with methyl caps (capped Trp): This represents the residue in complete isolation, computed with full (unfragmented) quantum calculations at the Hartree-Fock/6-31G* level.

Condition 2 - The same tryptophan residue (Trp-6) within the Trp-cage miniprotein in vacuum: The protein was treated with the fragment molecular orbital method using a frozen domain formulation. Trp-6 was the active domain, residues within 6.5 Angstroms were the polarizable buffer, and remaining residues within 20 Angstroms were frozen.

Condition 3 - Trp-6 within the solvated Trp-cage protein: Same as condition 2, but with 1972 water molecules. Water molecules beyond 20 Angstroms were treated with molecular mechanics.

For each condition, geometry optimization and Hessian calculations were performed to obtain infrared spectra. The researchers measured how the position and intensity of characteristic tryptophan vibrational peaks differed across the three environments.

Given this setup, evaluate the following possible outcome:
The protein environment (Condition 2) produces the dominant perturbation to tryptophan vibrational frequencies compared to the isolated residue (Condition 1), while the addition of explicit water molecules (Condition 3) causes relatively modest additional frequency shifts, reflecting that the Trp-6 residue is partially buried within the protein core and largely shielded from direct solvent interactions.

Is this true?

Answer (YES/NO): NO